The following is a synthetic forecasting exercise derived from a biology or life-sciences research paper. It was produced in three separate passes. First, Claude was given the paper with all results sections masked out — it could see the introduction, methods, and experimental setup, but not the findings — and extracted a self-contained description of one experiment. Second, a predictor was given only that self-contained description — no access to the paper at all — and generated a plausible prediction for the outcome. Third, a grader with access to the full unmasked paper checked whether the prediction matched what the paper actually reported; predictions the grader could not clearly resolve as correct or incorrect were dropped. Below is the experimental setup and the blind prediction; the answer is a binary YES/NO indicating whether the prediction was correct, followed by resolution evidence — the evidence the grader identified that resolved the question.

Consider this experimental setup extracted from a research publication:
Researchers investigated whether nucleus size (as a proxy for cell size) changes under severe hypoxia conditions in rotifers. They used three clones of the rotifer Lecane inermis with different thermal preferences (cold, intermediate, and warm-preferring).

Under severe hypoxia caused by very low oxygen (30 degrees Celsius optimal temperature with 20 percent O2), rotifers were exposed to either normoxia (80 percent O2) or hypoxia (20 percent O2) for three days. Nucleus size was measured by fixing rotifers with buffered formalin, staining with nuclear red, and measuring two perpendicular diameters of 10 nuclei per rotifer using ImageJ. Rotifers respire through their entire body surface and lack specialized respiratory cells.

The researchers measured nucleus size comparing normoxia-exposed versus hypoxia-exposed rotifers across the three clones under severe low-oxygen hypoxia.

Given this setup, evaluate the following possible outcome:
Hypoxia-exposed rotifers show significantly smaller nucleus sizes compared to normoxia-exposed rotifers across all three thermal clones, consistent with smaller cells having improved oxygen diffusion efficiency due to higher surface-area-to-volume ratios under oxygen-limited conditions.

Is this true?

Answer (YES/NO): NO